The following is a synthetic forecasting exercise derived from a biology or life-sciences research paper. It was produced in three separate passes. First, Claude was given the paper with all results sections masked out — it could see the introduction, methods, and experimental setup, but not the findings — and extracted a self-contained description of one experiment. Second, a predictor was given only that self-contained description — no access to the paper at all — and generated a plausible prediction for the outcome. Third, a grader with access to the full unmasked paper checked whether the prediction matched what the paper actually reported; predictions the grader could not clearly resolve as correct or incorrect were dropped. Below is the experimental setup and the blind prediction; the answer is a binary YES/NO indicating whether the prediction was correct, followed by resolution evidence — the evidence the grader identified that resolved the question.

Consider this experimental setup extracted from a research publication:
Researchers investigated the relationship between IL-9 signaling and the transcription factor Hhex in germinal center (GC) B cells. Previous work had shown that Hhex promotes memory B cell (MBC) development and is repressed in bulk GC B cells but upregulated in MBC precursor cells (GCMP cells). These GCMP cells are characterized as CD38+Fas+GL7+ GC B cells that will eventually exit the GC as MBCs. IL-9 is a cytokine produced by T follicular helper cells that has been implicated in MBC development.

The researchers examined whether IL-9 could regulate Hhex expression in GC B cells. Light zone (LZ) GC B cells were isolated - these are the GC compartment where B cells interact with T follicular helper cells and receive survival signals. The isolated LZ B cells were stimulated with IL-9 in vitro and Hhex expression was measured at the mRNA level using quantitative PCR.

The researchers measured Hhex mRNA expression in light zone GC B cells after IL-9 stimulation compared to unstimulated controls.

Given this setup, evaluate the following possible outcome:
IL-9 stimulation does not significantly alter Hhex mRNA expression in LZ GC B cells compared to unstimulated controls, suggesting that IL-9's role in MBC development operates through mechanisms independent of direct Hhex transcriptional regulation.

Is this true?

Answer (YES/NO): NO